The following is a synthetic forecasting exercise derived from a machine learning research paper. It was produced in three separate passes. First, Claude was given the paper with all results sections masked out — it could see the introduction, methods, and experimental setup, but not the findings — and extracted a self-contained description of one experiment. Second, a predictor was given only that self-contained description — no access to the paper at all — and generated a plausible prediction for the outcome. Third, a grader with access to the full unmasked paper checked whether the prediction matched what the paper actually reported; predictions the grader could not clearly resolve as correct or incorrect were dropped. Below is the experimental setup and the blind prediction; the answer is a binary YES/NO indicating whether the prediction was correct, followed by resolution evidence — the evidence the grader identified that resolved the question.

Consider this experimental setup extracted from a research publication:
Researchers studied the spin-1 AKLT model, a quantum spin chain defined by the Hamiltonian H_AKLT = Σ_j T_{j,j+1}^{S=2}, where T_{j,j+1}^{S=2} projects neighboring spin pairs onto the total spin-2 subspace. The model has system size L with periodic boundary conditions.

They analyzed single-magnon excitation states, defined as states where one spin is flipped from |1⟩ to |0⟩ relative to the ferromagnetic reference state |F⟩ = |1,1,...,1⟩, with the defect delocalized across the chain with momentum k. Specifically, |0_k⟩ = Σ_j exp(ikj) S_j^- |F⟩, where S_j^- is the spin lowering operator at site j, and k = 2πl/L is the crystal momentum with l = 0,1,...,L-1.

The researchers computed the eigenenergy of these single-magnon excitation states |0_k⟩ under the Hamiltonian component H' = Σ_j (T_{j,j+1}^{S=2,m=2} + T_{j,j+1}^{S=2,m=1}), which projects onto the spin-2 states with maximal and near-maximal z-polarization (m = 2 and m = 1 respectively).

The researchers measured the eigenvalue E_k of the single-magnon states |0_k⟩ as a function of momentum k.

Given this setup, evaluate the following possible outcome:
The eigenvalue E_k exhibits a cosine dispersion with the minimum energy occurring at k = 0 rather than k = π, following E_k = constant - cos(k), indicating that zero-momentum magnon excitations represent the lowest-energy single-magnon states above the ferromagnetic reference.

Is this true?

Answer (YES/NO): NO